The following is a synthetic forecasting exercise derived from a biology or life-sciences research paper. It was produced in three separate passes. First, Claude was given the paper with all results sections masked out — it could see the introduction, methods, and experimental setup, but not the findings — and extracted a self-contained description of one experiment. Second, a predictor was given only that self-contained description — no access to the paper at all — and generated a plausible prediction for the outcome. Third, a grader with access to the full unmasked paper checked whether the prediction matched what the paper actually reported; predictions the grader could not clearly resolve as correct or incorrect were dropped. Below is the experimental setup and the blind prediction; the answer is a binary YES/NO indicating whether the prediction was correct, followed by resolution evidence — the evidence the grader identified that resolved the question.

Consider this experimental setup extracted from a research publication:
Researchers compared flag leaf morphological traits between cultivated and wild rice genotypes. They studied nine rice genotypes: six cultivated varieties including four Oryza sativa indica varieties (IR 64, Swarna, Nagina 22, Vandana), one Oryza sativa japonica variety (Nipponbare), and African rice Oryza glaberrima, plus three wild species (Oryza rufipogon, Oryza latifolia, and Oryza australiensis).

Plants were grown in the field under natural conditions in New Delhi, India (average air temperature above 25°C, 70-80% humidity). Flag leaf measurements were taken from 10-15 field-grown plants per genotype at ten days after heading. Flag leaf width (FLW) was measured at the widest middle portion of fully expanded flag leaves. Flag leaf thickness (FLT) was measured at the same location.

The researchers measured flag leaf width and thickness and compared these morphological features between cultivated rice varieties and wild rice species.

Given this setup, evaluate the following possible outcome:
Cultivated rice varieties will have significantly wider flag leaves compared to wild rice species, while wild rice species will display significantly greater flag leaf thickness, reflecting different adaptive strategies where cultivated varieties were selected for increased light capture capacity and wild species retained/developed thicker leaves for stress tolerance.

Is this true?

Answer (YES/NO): NO